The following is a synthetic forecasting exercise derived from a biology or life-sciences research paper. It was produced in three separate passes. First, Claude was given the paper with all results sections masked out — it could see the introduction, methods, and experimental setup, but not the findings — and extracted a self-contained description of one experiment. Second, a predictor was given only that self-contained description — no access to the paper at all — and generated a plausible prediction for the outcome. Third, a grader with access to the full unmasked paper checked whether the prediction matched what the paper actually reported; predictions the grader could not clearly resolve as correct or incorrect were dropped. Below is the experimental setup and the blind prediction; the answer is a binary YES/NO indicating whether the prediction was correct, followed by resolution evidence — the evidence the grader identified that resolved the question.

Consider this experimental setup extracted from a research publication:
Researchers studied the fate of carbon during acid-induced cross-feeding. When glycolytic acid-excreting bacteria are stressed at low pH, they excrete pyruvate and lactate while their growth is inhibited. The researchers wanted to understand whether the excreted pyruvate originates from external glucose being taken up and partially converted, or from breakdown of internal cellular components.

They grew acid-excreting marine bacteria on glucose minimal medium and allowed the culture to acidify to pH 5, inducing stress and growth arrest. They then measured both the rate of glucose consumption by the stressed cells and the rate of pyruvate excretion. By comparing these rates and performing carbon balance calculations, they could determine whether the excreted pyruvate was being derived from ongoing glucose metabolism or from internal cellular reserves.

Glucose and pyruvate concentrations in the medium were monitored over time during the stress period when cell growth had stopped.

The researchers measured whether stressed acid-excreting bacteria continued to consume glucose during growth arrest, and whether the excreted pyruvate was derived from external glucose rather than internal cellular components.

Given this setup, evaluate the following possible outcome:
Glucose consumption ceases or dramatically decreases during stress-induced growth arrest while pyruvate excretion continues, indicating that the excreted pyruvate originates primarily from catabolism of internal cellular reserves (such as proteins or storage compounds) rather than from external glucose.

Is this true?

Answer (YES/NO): NO